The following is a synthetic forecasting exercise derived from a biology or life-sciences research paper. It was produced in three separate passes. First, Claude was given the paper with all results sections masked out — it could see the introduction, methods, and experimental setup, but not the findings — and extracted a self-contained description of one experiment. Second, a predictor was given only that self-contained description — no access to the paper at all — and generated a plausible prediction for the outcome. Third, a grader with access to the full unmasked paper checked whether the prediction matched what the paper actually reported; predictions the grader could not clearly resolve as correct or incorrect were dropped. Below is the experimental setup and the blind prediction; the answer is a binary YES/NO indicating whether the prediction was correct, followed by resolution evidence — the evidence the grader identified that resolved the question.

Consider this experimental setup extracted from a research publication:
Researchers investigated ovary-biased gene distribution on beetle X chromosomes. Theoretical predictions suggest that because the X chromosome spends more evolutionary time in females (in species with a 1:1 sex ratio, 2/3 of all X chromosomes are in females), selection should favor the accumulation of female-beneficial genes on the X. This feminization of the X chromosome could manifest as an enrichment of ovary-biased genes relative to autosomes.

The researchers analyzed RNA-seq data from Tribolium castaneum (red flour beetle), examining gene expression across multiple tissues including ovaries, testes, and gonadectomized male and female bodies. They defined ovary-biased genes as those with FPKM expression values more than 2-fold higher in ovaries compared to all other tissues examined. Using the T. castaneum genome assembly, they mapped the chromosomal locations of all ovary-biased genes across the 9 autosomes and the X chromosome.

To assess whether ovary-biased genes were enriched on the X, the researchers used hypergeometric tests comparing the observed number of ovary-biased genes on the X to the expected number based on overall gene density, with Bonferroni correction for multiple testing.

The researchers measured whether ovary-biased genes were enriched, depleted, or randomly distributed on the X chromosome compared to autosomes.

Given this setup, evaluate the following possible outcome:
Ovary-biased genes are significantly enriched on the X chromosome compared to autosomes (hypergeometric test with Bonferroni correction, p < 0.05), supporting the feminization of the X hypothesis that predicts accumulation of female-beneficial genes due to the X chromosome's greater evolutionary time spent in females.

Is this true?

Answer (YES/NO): YES